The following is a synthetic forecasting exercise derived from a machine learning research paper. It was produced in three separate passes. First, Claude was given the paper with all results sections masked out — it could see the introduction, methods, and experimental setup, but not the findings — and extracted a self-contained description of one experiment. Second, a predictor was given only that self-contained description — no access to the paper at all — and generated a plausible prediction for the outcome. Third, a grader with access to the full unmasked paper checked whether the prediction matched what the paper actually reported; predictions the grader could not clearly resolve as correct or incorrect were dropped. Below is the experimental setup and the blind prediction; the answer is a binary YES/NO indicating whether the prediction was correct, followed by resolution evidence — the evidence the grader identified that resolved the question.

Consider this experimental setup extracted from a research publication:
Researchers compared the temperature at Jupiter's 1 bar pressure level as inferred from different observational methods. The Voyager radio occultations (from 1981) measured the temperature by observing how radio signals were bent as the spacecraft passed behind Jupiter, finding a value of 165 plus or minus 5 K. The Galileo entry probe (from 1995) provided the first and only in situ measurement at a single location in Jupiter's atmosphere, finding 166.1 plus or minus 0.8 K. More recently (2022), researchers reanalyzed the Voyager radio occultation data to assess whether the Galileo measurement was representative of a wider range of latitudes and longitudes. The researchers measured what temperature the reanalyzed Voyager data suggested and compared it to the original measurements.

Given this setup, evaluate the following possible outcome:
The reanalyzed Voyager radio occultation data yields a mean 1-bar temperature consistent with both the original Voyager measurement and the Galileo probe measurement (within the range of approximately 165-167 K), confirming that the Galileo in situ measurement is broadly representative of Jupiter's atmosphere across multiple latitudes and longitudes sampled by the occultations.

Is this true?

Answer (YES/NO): NO